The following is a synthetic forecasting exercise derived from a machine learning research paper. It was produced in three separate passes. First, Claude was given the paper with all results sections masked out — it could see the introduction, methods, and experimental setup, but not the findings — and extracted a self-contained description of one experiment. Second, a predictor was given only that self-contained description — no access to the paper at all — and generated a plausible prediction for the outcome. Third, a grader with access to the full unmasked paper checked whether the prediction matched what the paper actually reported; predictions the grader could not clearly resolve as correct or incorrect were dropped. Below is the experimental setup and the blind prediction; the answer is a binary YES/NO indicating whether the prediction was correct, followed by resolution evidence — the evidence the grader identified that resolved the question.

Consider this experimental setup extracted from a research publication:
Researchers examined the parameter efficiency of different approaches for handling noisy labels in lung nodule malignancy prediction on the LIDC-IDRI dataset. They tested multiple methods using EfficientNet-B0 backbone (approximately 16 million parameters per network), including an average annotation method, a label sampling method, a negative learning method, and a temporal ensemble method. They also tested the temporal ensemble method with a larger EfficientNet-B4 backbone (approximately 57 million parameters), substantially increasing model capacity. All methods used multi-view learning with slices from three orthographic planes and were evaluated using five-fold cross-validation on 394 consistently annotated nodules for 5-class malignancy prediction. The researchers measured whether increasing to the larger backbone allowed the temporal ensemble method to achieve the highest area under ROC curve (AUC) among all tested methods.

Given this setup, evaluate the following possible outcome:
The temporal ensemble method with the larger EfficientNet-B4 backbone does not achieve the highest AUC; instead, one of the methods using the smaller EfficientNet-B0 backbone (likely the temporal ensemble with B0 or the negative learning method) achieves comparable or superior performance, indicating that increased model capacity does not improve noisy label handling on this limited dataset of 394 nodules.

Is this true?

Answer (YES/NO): NO